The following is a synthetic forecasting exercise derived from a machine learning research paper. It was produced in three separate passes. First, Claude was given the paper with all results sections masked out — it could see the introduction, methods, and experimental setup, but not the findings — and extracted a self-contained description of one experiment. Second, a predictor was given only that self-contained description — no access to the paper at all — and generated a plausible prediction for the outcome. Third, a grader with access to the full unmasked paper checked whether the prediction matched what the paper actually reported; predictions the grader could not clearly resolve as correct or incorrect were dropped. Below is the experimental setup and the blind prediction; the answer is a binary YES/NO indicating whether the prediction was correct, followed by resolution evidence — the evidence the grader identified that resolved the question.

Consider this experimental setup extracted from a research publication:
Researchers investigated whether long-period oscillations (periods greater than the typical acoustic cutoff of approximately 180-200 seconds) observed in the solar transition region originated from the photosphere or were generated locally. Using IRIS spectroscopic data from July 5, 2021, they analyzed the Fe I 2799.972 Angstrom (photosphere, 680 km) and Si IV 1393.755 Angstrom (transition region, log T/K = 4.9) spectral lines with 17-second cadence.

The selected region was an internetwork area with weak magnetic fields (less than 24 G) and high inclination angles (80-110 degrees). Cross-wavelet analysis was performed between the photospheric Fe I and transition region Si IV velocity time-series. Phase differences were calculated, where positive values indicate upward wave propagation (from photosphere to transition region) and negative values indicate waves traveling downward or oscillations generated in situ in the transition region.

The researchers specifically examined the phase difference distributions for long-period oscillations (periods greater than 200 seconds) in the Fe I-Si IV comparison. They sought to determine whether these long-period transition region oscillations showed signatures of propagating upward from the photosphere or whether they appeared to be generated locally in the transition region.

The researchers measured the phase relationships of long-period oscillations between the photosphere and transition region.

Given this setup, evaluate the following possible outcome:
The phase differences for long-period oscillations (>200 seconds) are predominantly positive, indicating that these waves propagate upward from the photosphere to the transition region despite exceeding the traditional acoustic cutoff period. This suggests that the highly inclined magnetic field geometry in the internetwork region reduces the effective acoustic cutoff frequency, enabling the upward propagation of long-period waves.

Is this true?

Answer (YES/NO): NO